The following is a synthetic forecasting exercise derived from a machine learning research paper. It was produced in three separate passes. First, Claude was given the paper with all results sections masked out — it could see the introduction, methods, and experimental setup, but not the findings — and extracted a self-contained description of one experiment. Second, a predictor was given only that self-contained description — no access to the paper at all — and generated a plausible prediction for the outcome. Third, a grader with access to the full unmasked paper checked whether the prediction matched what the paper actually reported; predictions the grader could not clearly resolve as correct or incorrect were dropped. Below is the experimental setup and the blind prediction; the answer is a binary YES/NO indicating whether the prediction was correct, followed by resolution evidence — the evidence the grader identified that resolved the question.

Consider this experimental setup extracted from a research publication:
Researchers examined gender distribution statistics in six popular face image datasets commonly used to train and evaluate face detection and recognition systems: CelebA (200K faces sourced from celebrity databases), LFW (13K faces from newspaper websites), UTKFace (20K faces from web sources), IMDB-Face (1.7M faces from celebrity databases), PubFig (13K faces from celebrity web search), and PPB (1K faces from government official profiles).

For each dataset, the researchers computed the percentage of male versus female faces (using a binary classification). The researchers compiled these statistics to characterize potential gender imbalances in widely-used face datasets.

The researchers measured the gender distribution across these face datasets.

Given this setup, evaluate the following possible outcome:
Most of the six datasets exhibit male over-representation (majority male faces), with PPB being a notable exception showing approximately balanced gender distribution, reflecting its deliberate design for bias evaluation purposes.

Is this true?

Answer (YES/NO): NO